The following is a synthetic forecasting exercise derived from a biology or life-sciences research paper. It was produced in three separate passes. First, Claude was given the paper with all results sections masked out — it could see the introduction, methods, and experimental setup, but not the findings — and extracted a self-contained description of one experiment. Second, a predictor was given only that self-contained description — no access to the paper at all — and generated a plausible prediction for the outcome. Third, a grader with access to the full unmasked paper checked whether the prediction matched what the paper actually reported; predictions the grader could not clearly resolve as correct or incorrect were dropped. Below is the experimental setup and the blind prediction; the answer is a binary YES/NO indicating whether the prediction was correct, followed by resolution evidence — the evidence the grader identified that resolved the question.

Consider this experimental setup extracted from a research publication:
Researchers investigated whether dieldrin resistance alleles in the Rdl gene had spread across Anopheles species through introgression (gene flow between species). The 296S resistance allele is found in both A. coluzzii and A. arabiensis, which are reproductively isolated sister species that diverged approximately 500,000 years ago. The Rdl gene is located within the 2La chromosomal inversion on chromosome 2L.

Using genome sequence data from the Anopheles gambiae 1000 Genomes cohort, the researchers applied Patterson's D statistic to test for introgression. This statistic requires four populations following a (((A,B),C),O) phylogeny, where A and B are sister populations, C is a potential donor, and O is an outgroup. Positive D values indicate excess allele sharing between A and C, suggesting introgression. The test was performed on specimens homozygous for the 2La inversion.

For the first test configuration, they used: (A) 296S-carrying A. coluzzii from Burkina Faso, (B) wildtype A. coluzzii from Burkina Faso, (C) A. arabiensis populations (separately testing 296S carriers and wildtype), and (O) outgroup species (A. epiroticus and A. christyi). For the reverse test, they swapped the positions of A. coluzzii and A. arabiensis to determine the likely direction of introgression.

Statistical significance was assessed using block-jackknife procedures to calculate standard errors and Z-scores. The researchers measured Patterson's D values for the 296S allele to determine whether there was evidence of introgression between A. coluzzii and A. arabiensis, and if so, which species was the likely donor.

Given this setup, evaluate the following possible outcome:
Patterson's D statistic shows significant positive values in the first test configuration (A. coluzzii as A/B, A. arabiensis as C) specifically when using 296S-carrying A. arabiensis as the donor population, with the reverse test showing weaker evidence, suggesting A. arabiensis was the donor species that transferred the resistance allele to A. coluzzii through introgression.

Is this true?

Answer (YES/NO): YES